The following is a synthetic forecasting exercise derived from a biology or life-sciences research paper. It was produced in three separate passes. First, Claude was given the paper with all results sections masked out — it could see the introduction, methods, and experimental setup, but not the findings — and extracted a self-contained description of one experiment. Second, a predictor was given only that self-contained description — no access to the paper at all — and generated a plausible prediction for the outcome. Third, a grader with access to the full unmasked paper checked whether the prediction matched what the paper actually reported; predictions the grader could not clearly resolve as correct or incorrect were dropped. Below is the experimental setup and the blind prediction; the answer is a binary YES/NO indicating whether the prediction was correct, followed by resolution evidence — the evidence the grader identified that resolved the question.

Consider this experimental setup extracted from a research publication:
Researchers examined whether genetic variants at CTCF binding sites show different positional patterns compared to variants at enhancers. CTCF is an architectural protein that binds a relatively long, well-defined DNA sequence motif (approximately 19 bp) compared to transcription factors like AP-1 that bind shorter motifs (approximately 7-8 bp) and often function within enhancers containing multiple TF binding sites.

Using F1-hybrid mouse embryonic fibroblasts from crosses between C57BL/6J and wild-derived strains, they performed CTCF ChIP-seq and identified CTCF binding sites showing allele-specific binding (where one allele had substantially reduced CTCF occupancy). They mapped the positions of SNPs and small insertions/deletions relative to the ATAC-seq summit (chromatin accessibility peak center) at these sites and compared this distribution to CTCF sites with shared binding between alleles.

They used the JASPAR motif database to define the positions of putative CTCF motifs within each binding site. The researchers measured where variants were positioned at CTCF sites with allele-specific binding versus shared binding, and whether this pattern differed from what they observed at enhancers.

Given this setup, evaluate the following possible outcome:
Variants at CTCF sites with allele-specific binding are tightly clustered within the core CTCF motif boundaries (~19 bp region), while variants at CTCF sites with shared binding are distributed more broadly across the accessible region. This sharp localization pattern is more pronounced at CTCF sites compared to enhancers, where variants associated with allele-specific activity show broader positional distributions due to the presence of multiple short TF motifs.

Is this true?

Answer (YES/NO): YES